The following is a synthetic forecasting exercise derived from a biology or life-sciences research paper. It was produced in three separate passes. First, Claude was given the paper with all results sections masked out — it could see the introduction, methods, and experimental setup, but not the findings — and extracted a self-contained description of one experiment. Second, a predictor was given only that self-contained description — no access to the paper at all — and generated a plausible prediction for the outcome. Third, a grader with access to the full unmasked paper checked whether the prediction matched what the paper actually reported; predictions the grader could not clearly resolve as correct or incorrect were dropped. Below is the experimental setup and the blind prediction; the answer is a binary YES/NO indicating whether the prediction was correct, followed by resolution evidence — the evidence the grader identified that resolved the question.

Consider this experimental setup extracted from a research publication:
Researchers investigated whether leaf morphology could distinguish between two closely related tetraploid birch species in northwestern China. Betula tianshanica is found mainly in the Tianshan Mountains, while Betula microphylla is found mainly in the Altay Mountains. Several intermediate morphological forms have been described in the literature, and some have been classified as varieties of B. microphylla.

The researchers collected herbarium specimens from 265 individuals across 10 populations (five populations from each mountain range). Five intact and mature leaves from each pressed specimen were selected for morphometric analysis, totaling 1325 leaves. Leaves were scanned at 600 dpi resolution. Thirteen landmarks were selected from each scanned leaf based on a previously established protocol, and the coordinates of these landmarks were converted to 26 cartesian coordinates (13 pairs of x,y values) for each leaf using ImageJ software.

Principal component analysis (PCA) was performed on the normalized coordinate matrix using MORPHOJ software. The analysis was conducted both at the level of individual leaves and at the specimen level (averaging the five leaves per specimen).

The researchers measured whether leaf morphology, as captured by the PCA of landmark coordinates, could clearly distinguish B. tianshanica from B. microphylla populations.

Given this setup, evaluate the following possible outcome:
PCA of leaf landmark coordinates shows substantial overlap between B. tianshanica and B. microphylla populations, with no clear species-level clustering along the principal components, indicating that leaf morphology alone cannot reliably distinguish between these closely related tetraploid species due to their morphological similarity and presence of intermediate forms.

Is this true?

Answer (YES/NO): YES